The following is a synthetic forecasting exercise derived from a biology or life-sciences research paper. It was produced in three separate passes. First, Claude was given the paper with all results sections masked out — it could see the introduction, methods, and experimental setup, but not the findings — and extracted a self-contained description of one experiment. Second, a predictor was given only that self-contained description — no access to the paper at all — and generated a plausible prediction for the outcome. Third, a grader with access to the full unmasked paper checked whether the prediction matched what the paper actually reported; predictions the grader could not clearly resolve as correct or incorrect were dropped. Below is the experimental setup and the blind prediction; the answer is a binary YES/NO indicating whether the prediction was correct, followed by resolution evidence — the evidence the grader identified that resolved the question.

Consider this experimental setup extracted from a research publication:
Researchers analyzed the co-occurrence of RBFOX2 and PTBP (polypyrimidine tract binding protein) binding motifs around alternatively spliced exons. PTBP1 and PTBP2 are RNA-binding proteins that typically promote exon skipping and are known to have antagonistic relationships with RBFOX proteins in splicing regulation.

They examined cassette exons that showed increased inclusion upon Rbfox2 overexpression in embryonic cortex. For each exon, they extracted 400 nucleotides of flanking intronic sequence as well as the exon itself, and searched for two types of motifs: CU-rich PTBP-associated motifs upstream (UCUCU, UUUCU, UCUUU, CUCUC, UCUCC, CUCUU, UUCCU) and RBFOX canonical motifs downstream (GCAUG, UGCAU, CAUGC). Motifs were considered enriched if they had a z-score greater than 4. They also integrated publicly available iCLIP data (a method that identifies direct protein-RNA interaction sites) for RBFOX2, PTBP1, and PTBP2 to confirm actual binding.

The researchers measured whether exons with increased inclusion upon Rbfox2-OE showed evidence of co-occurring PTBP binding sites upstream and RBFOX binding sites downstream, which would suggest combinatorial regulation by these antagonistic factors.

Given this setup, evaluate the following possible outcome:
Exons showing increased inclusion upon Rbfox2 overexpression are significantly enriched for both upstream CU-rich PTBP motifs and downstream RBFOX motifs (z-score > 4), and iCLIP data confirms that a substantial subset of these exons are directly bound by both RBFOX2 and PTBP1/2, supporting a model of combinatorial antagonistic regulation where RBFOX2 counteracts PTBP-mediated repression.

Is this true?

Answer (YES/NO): YES